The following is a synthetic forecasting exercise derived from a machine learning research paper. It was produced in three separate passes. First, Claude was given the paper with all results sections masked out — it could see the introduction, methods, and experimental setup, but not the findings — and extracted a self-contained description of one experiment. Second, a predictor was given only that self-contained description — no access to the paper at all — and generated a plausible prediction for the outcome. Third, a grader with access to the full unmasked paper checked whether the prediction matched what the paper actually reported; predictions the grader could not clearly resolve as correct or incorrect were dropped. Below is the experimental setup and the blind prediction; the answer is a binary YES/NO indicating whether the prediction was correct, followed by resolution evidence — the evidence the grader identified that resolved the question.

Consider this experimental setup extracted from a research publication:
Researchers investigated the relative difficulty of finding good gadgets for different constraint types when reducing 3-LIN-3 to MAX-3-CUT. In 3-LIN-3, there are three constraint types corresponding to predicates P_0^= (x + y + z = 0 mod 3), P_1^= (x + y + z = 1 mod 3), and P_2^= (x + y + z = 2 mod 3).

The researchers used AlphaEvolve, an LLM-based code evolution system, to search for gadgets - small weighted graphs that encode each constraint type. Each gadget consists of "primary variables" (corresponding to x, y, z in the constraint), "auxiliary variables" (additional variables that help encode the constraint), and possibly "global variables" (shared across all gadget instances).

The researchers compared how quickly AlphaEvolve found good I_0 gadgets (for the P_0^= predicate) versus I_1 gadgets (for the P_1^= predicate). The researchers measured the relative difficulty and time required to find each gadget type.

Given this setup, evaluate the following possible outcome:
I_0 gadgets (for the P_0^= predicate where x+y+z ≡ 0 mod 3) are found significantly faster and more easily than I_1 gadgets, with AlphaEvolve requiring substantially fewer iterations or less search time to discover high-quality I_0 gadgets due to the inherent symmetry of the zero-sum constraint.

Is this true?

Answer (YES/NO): YES